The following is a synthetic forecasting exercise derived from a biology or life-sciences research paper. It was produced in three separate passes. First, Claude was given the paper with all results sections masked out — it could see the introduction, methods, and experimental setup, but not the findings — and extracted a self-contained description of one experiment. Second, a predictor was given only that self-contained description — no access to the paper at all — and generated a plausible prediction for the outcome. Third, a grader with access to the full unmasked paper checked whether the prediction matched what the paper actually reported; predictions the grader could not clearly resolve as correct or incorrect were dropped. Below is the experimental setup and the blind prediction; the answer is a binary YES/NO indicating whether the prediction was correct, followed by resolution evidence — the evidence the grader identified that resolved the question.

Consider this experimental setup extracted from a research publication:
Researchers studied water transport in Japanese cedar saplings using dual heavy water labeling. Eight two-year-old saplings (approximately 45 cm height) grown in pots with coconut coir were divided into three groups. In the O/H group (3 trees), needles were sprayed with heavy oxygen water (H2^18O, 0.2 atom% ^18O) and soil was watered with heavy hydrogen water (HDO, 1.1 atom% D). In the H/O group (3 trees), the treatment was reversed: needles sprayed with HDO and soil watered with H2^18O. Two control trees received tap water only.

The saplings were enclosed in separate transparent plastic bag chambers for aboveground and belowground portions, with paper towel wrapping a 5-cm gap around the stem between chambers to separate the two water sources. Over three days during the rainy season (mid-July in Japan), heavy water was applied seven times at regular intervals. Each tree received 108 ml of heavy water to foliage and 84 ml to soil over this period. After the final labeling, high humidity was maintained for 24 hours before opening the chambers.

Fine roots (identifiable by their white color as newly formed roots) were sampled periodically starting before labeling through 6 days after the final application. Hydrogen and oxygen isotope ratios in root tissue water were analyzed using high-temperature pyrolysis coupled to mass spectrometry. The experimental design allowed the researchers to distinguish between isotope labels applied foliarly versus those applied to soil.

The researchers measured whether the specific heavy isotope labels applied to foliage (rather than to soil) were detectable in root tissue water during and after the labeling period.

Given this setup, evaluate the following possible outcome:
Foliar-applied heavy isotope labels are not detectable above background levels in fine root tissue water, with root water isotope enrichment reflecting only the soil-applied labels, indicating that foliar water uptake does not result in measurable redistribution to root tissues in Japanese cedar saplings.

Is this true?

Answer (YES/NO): NO